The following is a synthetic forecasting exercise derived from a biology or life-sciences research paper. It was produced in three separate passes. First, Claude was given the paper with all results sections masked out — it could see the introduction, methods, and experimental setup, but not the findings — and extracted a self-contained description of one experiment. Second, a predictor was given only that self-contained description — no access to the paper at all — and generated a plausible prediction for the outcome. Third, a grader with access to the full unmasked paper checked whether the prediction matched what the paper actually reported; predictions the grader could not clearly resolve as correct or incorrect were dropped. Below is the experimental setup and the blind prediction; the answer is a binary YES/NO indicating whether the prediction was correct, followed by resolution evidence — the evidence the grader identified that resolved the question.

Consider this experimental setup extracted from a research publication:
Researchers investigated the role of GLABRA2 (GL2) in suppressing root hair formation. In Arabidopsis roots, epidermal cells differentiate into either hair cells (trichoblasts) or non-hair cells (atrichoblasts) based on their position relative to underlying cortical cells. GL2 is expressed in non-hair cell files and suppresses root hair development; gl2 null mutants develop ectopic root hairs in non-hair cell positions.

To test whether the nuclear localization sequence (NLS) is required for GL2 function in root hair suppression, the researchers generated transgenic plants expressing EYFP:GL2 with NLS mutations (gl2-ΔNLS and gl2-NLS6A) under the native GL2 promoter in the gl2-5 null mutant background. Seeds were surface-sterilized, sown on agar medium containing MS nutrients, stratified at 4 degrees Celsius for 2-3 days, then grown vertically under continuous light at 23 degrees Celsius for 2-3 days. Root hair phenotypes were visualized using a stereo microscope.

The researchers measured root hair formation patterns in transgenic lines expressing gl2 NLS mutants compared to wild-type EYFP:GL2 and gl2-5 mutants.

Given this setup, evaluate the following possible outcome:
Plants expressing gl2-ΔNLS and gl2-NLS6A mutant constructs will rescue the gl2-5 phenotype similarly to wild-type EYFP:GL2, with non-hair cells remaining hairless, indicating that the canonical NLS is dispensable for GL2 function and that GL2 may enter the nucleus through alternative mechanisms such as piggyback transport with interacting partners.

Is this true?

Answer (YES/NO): NO